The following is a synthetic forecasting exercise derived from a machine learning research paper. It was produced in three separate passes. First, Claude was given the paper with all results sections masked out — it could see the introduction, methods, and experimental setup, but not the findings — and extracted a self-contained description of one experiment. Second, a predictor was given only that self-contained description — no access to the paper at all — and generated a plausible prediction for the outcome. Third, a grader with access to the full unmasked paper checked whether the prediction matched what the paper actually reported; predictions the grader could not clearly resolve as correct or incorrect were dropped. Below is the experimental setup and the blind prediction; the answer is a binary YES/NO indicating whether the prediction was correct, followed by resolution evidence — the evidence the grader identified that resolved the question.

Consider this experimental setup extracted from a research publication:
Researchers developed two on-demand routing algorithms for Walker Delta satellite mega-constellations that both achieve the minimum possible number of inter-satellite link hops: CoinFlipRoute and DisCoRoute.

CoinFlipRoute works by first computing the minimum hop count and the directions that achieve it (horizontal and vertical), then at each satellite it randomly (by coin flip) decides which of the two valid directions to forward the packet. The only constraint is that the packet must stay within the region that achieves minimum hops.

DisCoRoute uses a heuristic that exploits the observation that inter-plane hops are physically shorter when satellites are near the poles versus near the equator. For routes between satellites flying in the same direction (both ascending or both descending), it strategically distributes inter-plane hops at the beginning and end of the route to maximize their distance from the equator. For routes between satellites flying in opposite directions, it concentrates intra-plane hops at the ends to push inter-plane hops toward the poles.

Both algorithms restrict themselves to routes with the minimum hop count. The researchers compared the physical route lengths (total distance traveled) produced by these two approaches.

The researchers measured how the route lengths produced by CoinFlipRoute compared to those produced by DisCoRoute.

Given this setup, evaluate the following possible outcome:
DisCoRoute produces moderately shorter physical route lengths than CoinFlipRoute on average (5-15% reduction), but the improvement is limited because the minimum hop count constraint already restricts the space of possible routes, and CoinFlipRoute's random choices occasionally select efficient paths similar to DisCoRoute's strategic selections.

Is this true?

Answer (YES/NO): NO